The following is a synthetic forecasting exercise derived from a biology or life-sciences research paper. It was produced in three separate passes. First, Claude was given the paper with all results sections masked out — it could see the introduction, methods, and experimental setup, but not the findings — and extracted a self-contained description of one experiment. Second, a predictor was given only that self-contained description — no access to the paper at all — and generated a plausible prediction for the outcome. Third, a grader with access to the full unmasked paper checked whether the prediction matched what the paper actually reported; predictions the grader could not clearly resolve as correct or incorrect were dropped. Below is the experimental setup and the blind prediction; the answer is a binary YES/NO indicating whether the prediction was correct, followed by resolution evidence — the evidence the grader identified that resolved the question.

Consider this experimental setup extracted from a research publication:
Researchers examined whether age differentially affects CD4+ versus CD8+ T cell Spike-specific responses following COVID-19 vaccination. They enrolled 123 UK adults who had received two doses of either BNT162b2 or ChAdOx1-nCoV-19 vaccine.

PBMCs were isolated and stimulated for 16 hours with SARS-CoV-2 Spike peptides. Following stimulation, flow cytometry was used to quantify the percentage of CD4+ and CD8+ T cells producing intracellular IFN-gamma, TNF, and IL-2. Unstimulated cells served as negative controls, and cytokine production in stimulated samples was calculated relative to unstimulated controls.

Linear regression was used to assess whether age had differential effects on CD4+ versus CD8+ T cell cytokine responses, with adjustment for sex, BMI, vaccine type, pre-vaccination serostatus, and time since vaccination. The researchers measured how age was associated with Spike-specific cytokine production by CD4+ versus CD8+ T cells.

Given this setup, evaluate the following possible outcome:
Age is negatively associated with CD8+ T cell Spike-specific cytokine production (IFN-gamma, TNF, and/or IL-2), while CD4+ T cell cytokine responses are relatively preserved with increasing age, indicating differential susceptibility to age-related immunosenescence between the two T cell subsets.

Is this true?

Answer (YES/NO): NO